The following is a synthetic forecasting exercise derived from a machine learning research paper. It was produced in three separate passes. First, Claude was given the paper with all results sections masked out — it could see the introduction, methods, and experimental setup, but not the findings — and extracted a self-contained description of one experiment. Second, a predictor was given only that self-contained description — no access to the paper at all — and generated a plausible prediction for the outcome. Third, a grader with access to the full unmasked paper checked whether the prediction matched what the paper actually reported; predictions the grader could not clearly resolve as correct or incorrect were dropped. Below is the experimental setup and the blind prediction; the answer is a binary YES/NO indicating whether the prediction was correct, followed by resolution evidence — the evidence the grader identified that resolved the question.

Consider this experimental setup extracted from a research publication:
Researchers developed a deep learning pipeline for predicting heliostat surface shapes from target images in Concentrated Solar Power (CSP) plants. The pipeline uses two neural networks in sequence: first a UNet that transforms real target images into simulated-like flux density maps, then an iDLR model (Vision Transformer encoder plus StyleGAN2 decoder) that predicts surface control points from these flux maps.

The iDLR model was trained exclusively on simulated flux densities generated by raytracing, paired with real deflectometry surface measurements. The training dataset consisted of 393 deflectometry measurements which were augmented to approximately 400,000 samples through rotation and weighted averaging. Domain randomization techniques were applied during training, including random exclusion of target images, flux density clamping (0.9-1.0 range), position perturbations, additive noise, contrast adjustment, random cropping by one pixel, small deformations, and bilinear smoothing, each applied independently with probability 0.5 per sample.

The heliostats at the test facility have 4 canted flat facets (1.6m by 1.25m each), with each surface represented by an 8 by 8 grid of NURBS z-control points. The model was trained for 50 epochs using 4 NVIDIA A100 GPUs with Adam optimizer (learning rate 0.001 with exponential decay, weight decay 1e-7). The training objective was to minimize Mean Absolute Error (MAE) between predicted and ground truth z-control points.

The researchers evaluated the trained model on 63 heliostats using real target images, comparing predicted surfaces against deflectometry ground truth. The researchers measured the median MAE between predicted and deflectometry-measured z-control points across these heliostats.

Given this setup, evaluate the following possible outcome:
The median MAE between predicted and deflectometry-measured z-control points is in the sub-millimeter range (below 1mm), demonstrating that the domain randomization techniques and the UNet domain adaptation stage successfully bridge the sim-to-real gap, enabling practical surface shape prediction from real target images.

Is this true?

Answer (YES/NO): YES